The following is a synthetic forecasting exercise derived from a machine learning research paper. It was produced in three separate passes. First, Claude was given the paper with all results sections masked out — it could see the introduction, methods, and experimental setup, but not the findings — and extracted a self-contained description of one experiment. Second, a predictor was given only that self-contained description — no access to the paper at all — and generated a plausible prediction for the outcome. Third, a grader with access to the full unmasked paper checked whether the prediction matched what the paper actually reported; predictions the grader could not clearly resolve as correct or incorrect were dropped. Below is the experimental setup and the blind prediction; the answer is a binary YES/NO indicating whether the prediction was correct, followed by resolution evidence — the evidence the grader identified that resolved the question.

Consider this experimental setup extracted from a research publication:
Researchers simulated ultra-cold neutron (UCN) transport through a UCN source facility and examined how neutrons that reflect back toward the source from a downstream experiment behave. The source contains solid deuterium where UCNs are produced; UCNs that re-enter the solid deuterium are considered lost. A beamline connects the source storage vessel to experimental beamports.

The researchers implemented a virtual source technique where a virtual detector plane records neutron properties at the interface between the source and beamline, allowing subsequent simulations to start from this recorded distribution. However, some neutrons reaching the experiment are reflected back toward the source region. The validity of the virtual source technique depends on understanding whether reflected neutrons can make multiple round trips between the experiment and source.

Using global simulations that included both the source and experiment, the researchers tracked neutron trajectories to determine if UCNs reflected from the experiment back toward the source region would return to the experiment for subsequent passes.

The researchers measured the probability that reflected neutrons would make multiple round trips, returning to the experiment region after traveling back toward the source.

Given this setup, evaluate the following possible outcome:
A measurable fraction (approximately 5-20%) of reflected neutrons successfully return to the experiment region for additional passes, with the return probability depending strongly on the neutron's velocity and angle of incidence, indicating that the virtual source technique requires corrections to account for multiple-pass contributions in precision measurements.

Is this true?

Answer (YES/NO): NO